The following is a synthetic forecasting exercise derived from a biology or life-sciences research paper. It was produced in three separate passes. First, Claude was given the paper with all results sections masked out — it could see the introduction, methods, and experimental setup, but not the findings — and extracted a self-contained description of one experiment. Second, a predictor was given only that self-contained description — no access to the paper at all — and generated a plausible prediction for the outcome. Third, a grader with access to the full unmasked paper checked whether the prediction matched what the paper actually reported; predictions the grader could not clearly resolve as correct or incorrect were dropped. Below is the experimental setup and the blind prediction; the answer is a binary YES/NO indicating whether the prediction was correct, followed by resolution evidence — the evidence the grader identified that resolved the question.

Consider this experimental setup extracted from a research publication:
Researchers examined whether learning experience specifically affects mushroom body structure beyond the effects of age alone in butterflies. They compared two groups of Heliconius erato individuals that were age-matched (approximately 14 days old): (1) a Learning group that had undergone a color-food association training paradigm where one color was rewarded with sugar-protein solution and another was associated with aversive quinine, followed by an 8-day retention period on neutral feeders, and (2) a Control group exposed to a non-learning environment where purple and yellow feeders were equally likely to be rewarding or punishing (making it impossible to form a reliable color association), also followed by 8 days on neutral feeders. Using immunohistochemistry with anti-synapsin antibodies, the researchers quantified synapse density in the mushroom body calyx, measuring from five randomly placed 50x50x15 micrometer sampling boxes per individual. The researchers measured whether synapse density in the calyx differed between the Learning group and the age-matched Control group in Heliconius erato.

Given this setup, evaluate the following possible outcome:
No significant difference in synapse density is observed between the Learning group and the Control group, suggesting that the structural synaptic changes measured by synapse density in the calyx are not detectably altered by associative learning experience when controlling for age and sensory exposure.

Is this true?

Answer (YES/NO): YES